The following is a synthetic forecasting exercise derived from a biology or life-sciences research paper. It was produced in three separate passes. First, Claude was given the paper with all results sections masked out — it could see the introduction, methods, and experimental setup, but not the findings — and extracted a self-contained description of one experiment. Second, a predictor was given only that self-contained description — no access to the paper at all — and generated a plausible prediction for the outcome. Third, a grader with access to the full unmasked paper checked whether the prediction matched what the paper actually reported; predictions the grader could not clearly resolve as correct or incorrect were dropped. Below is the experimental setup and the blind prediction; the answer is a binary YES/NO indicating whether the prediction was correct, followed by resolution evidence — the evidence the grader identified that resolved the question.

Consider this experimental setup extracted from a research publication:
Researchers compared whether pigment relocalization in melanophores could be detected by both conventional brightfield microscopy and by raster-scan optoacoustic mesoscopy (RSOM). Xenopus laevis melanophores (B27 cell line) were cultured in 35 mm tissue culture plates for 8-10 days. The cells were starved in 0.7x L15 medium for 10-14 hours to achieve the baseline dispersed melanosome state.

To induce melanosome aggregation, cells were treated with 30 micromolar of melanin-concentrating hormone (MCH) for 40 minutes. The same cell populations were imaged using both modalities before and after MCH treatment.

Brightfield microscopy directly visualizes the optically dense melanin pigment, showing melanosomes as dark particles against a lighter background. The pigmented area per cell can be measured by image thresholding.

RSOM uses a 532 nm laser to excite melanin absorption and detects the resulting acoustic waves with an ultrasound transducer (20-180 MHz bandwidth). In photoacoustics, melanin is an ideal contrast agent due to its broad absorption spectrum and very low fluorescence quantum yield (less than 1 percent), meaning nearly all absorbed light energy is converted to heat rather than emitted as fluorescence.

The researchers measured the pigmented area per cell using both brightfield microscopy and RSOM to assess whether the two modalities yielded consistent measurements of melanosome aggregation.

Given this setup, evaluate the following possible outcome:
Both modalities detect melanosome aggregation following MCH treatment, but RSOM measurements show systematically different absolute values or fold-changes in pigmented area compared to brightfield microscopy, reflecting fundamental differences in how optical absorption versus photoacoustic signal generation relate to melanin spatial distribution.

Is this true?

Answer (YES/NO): YES